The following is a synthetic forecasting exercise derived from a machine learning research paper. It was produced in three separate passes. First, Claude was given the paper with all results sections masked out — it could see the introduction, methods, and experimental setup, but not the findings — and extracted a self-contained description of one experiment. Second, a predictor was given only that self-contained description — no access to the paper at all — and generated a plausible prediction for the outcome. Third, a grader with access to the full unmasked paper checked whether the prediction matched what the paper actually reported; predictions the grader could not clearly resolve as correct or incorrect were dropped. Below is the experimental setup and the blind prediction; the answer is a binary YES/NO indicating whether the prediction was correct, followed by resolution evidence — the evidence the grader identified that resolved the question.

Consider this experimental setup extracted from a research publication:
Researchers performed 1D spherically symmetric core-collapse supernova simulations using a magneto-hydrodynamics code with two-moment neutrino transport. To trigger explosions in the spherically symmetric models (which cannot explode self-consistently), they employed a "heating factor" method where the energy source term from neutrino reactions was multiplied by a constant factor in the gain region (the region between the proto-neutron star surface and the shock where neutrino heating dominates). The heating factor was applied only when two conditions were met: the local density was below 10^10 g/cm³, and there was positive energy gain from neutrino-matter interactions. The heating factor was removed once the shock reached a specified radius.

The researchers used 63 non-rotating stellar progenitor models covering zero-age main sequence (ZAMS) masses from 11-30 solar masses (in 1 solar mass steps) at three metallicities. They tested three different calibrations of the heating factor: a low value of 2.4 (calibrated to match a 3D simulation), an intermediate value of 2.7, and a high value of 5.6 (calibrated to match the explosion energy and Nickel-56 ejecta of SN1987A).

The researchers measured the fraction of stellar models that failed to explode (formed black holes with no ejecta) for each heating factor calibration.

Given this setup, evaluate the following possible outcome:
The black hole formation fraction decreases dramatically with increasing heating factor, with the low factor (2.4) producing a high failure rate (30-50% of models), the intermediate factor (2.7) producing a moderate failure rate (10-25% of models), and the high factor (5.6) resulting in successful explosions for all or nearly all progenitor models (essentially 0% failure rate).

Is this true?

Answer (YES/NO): NO